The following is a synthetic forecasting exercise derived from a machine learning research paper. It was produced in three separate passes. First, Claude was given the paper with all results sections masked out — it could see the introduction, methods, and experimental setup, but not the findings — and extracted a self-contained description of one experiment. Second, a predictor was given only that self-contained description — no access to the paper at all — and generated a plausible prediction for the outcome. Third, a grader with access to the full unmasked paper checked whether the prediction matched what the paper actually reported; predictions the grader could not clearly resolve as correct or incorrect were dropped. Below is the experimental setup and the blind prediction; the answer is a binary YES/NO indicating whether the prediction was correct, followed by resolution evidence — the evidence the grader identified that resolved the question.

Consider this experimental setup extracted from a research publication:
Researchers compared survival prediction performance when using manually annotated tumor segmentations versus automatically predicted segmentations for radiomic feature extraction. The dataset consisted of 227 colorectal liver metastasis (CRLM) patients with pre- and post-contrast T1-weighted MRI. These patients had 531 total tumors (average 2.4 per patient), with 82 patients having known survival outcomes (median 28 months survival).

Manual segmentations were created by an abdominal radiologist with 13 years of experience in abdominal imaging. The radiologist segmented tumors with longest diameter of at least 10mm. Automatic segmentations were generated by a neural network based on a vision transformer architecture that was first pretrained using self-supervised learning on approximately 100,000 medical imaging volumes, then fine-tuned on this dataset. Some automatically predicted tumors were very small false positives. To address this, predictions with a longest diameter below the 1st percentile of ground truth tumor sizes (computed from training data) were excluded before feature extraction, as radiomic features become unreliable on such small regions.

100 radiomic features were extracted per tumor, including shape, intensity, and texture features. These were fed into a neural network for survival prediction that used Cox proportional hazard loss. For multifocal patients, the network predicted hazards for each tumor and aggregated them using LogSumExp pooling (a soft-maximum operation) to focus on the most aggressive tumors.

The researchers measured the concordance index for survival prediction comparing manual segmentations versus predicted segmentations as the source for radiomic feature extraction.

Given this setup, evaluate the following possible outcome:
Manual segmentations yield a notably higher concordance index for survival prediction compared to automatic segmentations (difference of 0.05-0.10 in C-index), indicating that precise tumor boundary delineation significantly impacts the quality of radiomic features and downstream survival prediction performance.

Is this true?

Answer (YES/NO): NO